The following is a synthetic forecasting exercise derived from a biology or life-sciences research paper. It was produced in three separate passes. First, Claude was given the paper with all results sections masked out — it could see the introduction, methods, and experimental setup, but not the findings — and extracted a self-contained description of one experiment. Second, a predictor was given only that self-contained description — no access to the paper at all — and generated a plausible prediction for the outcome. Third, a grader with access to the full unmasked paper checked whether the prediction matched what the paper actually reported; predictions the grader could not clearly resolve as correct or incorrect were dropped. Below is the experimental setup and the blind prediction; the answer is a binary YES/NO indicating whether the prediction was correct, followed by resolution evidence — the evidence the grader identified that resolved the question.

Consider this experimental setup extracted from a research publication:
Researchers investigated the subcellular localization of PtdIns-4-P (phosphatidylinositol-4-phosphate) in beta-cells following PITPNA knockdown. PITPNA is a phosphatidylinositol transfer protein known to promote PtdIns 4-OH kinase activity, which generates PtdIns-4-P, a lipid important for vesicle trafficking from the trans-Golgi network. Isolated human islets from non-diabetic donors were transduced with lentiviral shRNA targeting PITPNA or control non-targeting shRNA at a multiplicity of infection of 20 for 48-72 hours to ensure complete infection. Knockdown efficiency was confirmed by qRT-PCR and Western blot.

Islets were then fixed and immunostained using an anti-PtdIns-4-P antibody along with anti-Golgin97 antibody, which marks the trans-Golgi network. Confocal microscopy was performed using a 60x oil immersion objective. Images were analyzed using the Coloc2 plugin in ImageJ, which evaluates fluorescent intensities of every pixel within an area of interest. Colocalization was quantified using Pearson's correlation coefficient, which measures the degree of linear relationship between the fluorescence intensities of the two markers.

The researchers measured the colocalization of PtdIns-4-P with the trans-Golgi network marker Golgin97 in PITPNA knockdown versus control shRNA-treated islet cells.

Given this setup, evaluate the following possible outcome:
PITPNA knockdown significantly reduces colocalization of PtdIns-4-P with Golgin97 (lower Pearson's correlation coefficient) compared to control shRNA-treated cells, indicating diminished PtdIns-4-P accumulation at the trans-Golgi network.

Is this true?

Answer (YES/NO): NO